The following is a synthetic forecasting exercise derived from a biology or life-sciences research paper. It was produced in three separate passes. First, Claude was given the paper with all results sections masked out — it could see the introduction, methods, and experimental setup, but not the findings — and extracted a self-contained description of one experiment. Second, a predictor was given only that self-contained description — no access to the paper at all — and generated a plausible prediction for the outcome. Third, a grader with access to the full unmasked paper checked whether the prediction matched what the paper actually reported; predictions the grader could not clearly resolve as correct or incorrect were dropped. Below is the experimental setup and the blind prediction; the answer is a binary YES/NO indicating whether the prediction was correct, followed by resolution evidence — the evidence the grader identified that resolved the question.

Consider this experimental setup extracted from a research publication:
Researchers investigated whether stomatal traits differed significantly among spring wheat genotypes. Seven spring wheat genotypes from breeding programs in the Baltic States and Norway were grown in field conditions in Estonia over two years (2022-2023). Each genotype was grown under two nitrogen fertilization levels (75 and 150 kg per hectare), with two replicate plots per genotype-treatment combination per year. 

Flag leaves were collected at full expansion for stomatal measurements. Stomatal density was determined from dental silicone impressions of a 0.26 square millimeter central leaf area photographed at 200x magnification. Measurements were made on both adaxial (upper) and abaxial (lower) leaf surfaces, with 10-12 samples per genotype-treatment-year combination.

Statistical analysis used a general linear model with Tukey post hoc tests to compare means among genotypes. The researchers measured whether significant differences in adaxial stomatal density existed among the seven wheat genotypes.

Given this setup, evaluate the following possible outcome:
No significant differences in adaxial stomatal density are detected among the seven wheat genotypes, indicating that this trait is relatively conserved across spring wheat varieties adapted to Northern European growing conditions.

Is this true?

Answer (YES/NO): NO